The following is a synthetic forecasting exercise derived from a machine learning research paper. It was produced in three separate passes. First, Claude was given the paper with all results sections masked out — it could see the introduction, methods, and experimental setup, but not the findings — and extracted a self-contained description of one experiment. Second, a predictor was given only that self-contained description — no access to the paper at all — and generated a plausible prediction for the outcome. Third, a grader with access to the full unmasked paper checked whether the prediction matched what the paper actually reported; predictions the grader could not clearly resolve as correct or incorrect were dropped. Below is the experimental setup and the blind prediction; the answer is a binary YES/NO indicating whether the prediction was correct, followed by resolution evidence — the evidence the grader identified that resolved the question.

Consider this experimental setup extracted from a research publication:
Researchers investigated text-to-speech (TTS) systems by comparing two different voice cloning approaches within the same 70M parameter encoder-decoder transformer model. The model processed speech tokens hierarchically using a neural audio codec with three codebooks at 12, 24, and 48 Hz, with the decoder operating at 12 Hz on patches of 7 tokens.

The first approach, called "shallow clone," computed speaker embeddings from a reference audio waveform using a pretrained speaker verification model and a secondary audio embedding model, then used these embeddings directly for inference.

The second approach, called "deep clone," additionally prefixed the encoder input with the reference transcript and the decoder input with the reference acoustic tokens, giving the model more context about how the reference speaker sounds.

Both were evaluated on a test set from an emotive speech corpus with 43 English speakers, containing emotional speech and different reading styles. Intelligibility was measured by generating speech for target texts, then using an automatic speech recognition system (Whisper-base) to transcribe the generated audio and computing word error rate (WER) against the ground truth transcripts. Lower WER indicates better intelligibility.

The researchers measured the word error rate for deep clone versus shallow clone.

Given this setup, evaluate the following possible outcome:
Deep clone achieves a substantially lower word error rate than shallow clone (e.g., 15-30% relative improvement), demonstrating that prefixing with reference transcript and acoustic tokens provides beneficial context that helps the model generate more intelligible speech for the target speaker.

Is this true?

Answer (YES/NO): NO